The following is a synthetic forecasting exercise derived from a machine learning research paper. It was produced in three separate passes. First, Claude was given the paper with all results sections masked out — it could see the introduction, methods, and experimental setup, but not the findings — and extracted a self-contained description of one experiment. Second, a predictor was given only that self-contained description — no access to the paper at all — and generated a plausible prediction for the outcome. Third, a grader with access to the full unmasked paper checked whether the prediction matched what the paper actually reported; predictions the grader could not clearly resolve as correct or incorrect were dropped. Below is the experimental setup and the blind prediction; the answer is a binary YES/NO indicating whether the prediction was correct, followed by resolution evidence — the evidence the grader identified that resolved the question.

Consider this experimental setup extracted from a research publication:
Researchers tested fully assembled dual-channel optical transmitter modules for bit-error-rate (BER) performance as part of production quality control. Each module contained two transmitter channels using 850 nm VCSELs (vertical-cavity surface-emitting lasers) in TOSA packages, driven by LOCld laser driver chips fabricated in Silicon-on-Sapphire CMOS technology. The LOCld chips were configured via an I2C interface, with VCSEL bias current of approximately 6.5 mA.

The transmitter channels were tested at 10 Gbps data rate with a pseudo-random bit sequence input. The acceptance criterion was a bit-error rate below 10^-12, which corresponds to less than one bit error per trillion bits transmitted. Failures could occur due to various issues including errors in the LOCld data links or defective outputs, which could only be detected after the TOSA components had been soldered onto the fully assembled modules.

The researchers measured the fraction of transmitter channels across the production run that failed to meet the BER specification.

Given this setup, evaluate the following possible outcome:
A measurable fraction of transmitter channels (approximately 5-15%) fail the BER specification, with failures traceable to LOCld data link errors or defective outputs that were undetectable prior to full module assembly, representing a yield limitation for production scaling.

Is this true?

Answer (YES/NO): NO